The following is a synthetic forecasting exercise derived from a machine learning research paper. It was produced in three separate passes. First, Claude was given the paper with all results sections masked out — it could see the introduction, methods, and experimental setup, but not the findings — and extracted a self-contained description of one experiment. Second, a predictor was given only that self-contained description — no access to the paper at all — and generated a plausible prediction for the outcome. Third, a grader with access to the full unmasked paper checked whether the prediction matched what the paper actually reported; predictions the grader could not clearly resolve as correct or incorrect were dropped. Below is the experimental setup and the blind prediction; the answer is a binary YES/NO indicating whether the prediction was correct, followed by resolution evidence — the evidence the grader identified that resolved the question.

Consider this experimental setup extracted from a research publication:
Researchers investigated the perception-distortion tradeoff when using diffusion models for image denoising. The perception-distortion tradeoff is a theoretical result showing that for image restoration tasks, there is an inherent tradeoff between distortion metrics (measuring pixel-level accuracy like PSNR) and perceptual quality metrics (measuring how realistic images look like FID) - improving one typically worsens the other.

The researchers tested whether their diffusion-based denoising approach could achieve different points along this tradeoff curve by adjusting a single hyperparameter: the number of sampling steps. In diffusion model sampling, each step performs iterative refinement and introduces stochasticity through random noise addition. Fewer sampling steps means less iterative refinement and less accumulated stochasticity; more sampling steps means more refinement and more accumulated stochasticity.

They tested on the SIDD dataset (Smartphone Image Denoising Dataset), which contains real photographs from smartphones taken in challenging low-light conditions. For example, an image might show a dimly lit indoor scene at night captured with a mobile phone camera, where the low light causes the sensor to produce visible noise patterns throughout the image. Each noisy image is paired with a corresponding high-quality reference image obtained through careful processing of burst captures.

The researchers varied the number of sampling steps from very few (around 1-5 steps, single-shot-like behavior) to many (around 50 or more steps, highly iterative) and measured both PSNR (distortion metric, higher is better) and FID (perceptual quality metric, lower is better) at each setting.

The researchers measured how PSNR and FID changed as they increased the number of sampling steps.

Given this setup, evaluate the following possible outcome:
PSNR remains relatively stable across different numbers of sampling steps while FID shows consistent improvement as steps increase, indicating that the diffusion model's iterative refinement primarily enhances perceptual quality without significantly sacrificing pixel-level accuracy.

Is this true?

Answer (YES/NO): NO